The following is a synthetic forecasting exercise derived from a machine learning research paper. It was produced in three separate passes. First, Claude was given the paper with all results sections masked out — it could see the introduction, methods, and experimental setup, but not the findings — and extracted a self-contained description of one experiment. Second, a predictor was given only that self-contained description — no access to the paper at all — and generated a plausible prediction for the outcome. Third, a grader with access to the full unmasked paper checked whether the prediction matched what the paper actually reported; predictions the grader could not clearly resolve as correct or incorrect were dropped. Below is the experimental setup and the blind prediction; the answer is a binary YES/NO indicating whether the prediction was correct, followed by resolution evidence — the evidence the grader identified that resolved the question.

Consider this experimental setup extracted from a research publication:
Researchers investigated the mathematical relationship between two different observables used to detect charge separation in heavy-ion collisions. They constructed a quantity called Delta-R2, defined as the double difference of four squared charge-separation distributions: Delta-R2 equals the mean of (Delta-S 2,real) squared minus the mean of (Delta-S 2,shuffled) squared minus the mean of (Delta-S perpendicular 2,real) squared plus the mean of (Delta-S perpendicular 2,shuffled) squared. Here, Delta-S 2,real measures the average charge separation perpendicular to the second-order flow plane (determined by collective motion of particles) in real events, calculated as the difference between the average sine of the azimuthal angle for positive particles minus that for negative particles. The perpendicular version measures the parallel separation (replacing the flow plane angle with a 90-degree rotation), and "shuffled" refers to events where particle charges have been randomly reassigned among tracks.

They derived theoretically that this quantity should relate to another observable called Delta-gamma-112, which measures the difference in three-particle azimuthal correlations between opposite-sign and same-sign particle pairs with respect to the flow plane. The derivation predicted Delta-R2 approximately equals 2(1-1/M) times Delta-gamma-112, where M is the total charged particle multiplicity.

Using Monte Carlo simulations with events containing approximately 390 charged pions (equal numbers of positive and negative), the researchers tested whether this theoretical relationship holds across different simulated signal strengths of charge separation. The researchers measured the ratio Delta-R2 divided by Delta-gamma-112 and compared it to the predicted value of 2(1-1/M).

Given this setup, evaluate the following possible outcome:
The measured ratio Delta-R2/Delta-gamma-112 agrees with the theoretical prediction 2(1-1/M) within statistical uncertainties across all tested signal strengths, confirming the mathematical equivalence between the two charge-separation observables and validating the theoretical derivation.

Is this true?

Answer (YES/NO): YES